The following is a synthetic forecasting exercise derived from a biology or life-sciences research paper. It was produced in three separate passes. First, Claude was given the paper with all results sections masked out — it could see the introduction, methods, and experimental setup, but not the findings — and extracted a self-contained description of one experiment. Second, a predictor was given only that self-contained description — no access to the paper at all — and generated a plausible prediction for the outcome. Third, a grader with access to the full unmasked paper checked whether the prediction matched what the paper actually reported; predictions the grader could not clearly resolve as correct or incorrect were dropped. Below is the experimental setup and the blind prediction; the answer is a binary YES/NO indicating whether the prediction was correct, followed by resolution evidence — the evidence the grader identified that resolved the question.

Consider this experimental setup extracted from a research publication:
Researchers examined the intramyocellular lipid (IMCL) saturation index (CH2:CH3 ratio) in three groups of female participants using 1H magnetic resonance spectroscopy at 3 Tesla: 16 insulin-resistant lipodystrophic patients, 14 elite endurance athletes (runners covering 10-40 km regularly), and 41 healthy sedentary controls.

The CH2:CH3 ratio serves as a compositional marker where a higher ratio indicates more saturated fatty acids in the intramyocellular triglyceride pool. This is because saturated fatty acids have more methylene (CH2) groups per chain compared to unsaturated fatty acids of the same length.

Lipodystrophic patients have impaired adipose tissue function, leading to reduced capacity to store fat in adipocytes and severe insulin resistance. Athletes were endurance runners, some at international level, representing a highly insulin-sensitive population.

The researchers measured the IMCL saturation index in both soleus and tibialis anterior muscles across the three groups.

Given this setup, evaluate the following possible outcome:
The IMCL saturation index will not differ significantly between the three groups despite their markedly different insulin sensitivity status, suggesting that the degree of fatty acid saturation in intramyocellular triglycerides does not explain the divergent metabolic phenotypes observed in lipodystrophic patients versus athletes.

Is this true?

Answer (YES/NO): NO